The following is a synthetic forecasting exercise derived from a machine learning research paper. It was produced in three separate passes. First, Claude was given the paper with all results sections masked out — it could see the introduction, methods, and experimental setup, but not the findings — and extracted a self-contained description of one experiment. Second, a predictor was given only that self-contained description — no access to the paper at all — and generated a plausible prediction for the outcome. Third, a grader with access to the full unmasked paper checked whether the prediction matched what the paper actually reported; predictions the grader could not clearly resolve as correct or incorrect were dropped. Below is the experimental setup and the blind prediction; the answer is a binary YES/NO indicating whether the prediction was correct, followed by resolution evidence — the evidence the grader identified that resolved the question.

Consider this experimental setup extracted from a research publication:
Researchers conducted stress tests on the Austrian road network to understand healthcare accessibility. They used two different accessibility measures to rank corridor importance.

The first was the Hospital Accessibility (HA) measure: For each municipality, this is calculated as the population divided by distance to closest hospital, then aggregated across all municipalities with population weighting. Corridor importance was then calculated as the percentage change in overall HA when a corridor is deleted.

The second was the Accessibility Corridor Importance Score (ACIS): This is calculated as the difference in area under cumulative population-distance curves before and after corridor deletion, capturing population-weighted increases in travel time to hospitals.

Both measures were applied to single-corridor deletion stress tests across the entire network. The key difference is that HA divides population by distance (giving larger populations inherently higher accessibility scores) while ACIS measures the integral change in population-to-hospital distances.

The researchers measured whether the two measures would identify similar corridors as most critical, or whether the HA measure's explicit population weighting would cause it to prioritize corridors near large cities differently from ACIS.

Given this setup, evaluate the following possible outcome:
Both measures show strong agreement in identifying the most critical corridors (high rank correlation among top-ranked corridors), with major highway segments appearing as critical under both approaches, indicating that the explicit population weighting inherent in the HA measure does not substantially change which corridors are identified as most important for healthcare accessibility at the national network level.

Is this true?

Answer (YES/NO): NO